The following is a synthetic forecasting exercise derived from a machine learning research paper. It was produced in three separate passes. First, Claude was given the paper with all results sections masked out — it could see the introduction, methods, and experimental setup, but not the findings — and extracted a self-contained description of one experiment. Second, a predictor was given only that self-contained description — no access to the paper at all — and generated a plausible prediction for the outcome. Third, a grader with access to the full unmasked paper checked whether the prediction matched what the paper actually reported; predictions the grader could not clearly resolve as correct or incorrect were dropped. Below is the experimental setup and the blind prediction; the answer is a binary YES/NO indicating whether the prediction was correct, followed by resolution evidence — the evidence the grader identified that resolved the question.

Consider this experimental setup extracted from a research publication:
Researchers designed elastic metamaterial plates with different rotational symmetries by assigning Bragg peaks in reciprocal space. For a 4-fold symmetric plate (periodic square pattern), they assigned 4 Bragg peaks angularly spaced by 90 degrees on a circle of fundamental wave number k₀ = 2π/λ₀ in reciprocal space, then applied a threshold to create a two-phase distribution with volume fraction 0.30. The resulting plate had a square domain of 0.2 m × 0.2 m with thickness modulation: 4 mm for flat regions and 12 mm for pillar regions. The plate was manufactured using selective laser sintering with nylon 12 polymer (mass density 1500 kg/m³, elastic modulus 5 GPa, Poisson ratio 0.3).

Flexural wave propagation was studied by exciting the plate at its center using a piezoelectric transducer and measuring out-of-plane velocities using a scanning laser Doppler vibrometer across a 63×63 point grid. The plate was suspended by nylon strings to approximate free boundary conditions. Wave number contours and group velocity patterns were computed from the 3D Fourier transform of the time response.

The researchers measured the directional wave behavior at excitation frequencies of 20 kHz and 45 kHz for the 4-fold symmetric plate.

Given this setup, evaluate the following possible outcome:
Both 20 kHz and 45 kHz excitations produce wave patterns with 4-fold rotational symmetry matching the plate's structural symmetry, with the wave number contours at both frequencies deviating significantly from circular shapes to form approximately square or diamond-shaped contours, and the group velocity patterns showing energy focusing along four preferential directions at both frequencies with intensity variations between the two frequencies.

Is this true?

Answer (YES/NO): NO